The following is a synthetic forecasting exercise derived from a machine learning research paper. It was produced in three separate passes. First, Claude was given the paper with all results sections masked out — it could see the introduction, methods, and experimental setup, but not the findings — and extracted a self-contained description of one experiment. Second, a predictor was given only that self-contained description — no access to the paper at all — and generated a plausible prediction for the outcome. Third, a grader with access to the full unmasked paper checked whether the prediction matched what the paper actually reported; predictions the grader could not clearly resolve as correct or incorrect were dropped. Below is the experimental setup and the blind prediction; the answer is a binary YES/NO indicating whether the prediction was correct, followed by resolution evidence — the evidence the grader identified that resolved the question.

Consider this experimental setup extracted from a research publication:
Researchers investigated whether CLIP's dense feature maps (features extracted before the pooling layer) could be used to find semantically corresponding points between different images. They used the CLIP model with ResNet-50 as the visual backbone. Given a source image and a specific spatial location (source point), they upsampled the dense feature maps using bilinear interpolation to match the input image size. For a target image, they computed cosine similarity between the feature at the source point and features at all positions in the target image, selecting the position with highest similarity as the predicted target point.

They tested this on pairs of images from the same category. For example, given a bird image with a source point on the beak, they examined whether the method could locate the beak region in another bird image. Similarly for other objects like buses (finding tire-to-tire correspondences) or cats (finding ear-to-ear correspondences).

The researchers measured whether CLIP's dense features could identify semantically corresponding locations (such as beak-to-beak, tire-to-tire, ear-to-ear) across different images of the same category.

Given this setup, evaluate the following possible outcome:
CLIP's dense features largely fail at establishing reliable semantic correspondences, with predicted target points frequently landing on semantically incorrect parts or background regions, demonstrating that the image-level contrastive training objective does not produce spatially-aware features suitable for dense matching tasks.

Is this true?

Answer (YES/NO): NO